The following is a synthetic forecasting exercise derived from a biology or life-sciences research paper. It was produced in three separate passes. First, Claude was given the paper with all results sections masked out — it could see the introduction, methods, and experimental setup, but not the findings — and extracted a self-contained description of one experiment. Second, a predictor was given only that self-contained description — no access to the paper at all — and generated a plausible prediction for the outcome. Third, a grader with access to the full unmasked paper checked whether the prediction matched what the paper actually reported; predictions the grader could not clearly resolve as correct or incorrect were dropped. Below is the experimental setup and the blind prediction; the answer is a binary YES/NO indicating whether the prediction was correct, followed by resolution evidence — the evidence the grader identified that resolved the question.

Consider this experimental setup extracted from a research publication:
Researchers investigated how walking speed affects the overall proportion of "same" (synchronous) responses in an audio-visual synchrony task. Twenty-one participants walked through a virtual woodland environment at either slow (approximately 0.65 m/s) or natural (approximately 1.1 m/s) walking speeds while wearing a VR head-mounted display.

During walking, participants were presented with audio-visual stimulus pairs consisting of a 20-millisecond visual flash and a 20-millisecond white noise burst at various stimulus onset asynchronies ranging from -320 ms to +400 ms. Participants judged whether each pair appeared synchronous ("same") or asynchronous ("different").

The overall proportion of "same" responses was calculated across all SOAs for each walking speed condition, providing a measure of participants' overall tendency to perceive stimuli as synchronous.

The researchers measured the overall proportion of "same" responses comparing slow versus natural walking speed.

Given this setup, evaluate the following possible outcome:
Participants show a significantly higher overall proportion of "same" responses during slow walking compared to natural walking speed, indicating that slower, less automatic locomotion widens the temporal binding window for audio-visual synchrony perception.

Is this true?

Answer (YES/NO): YES